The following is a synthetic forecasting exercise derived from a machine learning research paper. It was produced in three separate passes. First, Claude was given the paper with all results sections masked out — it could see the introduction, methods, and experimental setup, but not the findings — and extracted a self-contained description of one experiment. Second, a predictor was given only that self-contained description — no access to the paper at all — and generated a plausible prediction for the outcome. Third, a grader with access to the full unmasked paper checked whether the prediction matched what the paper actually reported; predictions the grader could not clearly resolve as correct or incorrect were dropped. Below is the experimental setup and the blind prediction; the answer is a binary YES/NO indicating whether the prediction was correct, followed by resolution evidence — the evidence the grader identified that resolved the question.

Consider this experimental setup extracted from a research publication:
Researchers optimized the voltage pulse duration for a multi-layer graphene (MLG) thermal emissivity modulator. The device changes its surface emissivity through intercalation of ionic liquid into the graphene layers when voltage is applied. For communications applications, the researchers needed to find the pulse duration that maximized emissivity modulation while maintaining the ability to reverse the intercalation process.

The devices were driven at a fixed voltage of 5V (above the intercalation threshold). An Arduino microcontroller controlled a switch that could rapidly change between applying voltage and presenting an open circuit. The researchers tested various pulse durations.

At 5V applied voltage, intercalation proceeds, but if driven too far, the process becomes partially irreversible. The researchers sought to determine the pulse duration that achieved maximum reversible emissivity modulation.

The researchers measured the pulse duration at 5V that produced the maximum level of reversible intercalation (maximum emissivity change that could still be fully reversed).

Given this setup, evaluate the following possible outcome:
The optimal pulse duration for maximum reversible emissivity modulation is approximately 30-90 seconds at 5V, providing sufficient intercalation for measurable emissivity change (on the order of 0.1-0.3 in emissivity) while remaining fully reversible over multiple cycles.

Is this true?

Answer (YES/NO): NO